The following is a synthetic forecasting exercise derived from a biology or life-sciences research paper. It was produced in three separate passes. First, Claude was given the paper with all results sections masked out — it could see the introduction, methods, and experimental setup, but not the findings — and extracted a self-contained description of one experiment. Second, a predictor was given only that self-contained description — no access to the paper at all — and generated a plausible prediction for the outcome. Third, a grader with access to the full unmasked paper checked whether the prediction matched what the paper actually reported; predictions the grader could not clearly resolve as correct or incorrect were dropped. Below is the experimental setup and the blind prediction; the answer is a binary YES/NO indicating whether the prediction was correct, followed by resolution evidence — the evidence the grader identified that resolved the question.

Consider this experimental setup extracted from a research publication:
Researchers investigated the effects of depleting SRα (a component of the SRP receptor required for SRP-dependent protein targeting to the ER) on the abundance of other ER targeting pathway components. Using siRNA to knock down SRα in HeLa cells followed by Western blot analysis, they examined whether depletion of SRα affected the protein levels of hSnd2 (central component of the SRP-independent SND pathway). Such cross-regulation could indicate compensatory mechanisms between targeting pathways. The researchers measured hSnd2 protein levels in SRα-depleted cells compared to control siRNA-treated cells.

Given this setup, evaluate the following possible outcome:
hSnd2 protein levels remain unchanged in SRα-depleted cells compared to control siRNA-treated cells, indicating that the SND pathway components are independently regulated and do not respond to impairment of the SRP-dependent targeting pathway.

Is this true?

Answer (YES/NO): YES